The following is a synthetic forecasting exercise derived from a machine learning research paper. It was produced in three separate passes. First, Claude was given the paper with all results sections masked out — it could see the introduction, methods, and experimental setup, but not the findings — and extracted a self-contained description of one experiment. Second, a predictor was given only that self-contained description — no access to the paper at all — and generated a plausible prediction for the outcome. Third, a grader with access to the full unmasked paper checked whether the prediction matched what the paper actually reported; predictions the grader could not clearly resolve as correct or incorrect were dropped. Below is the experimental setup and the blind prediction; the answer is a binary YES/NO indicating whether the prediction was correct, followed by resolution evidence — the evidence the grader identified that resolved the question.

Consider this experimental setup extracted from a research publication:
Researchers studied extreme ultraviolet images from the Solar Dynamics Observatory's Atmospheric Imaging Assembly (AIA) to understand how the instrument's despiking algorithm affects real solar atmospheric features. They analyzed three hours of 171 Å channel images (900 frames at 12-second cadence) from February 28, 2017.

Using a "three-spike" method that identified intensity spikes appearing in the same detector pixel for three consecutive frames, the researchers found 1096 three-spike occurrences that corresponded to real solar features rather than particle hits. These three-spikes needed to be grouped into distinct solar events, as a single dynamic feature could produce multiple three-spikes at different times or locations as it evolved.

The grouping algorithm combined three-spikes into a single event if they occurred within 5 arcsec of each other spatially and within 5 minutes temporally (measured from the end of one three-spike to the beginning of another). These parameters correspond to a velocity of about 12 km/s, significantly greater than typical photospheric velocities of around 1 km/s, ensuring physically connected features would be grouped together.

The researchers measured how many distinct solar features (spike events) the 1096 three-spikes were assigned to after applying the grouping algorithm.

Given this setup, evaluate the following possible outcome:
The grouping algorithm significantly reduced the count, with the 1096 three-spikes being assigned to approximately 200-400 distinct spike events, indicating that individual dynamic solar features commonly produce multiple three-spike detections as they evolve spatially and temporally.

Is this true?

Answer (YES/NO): NO